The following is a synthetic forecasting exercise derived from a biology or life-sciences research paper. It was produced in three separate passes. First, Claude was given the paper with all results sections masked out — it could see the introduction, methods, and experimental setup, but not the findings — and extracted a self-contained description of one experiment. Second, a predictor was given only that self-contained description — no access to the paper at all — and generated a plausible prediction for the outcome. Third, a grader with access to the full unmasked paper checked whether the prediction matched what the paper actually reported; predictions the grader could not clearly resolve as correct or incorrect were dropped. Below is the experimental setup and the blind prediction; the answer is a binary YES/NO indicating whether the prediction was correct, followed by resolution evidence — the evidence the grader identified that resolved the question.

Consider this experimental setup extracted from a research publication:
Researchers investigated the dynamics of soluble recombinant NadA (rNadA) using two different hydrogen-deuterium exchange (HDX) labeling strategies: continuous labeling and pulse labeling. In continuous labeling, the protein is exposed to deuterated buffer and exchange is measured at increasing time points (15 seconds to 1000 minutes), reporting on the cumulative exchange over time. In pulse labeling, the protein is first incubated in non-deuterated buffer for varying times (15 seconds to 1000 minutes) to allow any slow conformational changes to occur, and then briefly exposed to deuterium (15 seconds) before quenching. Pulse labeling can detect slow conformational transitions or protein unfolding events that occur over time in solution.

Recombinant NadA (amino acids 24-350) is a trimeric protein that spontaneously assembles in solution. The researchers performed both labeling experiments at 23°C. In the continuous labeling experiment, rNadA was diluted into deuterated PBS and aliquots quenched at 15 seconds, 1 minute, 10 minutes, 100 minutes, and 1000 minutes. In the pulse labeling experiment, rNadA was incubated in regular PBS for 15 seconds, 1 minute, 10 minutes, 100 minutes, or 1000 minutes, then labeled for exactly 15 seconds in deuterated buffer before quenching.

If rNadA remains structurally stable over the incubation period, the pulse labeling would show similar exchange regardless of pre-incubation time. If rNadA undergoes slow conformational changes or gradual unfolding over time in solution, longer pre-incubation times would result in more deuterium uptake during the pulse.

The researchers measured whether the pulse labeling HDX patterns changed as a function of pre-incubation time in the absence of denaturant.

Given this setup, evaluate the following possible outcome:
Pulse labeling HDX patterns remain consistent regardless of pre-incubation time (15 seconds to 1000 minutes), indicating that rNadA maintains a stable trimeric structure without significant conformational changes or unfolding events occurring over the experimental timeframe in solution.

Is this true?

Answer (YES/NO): YES